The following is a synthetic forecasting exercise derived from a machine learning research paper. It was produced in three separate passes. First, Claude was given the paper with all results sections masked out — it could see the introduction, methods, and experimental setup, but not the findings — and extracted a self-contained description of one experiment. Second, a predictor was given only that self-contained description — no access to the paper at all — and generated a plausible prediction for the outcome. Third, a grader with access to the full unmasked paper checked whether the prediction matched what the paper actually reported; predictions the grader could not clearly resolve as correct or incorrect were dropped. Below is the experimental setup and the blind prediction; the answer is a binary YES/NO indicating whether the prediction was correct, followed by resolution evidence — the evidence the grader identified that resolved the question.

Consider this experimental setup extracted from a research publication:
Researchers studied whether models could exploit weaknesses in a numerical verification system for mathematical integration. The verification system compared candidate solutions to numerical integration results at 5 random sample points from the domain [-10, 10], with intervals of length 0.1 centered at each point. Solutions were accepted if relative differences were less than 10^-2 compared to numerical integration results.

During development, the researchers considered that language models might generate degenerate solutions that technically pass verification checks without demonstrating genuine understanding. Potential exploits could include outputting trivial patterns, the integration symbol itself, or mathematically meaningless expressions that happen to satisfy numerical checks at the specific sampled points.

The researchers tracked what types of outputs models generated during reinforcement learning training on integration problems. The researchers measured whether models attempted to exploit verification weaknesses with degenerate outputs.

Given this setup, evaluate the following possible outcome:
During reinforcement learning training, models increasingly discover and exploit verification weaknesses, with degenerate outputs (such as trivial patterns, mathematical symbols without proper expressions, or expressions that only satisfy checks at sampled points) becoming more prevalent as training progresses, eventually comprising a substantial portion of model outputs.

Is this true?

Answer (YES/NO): NO